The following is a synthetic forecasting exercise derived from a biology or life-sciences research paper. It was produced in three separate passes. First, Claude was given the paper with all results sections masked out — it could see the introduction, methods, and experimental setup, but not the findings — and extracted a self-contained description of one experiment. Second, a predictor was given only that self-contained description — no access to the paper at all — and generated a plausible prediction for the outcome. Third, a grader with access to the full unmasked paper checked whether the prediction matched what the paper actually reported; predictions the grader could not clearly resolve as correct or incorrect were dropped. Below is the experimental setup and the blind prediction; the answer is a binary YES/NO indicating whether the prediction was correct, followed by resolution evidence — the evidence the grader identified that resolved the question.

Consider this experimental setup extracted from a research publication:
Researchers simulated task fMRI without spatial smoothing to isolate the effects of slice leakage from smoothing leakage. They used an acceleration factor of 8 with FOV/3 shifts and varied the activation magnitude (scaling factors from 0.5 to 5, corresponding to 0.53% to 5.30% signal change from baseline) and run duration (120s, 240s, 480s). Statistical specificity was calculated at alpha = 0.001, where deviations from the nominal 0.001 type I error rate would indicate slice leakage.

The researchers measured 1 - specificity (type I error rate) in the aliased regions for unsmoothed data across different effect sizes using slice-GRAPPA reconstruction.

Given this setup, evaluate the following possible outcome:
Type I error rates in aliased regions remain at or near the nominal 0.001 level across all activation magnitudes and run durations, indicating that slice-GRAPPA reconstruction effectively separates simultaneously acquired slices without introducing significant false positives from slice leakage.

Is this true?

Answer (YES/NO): NO